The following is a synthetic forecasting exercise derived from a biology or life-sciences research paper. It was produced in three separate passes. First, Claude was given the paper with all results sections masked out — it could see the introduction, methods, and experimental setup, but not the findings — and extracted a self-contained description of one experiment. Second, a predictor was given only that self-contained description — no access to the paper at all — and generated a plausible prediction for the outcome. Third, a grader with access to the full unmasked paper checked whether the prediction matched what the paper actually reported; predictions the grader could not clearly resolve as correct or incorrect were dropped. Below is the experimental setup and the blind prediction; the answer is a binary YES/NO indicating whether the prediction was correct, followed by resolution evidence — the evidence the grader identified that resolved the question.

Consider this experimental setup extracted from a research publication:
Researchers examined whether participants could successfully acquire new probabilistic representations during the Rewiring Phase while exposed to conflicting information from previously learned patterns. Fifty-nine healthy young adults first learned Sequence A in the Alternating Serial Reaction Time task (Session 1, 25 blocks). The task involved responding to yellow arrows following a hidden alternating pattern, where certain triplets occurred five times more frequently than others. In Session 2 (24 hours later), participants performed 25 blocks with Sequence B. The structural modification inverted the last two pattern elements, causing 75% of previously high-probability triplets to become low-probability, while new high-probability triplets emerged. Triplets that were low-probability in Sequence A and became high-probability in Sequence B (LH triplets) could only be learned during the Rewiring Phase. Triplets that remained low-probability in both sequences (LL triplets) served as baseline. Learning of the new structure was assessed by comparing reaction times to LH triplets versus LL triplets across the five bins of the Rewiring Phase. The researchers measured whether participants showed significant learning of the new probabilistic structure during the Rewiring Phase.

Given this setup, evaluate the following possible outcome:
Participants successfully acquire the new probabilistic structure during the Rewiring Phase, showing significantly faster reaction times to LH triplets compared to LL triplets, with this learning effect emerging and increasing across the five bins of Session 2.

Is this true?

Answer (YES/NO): NO